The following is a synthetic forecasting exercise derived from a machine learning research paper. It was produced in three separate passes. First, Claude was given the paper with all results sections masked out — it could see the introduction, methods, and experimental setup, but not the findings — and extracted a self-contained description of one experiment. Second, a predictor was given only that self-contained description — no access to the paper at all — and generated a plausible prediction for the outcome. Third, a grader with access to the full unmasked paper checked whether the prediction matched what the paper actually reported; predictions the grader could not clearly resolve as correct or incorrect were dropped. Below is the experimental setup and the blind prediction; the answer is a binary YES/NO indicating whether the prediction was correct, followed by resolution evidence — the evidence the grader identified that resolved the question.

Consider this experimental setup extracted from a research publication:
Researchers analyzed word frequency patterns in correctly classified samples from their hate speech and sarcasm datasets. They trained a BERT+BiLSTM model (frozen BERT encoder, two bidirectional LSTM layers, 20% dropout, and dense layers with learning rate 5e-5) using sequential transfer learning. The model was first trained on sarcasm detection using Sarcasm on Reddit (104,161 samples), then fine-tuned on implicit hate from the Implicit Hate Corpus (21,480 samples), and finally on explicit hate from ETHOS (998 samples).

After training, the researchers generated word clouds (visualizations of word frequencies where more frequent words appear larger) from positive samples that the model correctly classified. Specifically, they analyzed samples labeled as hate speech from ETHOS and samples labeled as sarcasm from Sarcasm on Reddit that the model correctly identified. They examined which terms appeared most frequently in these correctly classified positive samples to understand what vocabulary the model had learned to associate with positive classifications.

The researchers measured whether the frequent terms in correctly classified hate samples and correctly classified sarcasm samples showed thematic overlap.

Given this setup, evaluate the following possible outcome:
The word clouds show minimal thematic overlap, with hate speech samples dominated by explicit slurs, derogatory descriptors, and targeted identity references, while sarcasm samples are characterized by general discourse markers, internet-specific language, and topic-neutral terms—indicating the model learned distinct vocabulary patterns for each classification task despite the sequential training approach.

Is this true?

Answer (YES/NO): NO